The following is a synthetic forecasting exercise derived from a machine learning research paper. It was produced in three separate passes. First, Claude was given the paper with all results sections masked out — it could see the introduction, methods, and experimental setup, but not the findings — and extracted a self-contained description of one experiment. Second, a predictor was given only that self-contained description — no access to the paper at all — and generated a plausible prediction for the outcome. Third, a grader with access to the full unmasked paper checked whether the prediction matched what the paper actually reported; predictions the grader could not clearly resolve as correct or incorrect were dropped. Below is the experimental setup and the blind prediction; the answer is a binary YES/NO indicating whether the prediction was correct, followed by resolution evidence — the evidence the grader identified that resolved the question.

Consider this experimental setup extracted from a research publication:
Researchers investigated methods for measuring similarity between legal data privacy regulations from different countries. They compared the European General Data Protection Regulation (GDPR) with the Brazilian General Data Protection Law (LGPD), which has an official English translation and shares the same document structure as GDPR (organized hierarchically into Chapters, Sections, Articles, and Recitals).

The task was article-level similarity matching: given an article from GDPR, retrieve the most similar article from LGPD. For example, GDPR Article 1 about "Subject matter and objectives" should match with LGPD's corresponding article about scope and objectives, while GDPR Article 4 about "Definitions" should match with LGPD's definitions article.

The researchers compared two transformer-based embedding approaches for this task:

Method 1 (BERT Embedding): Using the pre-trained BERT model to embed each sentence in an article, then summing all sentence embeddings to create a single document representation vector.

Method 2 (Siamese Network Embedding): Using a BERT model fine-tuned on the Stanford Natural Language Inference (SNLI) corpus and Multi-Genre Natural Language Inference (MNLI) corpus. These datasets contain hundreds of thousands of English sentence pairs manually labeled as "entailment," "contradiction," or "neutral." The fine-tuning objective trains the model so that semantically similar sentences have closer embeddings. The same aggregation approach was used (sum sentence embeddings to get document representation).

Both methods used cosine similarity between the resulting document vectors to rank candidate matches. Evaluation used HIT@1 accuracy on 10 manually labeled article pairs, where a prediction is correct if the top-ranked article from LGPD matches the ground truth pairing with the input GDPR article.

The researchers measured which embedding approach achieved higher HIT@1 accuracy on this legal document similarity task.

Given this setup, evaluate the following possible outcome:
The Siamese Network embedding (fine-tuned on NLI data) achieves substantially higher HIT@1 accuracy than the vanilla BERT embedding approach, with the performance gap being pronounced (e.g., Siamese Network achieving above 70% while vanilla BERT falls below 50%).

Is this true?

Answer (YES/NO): NO